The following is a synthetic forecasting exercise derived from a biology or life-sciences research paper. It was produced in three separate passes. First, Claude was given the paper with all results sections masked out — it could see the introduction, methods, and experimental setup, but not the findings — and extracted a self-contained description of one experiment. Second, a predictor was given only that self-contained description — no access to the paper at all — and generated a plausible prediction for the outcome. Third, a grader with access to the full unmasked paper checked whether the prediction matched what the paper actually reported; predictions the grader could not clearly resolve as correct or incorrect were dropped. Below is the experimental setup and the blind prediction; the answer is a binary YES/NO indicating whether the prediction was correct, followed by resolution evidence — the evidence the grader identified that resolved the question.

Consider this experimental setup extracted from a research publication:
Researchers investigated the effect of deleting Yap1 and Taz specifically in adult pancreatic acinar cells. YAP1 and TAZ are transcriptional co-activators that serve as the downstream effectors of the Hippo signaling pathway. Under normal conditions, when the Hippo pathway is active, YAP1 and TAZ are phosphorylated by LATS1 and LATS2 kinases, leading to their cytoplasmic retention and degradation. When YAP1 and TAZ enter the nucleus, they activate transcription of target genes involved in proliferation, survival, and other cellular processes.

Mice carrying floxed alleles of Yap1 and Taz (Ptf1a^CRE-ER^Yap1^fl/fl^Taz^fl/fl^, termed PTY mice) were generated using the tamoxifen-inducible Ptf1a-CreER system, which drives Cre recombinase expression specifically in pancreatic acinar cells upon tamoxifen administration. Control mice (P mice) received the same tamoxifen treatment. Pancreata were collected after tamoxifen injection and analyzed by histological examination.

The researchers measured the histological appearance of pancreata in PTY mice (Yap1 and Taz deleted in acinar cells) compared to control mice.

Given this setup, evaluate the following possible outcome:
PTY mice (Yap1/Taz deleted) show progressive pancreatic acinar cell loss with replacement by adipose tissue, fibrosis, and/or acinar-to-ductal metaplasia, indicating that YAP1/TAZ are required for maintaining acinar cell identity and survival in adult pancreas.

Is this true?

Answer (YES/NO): NO